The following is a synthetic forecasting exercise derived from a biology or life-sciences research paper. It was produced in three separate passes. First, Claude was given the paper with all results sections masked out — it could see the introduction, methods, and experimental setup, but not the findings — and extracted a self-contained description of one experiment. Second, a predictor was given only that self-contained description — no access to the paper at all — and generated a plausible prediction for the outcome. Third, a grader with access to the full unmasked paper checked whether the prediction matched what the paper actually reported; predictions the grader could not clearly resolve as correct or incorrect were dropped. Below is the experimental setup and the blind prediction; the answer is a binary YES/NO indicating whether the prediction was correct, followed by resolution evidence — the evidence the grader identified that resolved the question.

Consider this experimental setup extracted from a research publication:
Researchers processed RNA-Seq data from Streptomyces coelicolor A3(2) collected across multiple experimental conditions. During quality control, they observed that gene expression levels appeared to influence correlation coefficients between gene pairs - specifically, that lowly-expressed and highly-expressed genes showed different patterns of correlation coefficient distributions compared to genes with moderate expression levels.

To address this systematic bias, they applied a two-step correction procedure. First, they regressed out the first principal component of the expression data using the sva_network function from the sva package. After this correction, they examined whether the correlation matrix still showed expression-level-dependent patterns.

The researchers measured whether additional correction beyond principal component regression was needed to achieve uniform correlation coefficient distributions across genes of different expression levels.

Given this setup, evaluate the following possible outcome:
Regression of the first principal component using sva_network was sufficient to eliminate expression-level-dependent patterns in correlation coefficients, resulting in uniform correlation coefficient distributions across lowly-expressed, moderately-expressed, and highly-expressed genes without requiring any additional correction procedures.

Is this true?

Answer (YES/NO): NO